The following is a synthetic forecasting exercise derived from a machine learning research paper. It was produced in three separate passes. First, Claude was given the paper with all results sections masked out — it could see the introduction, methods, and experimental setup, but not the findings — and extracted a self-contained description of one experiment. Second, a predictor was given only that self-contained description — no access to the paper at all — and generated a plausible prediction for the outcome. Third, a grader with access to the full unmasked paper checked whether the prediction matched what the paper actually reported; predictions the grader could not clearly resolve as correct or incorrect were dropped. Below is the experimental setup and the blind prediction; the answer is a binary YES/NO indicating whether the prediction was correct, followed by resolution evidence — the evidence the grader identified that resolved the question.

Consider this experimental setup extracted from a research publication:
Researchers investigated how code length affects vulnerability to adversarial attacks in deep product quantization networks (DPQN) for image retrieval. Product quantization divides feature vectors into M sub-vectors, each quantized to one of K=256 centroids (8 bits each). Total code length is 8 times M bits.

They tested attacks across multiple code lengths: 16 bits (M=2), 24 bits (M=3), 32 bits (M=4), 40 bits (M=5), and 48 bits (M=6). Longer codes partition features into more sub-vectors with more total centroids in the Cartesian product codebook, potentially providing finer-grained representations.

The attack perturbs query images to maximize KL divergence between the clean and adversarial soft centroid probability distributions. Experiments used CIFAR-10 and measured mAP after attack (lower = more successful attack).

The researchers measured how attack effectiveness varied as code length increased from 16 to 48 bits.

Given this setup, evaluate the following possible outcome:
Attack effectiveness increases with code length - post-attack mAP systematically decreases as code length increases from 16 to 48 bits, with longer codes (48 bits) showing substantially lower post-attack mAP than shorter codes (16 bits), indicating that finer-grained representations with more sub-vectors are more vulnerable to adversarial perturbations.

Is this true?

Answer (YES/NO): NO